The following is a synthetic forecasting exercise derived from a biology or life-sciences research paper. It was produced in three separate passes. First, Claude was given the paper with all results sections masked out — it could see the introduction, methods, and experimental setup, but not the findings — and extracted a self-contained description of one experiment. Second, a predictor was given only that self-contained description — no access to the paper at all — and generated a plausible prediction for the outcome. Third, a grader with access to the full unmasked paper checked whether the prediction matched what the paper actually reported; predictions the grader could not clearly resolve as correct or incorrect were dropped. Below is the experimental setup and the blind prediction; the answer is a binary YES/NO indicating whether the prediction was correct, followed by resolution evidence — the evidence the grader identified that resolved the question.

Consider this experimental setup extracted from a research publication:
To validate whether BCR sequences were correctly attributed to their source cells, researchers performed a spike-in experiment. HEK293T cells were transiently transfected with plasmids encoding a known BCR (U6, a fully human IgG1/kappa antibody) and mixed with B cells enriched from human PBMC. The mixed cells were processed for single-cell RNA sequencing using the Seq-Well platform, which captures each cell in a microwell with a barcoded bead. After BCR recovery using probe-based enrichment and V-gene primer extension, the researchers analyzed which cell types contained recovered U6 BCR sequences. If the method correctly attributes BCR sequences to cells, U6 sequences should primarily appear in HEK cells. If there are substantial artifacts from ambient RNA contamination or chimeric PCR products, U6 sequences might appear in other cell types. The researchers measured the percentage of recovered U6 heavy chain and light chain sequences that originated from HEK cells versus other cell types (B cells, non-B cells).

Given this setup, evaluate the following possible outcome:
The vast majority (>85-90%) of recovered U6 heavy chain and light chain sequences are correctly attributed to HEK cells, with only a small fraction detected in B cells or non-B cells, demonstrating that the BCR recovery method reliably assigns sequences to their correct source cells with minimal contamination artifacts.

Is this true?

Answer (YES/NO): YES